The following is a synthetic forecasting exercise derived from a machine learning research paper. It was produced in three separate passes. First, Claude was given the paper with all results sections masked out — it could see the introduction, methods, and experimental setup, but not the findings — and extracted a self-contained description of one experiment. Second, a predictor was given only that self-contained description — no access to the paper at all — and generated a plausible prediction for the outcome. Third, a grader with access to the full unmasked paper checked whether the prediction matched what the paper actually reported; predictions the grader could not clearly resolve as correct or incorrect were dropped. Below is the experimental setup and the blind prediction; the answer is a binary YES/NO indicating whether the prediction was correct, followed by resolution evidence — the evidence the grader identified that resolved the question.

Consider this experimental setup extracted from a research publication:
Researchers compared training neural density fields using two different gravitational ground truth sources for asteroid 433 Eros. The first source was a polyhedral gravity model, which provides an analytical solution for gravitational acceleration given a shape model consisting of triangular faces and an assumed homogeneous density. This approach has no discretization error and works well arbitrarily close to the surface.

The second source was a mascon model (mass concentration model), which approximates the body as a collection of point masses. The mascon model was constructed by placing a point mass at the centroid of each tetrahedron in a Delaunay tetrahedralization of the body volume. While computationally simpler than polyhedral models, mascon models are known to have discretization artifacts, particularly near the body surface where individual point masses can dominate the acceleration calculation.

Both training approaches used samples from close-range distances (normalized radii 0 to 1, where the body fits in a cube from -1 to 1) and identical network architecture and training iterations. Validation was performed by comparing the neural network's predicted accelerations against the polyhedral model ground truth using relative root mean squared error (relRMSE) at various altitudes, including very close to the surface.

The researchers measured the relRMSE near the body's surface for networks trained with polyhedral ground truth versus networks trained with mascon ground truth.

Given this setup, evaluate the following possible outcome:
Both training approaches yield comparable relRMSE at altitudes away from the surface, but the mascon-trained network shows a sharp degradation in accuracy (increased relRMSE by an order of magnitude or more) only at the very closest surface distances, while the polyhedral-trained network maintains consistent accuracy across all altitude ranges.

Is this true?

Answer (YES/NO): NO